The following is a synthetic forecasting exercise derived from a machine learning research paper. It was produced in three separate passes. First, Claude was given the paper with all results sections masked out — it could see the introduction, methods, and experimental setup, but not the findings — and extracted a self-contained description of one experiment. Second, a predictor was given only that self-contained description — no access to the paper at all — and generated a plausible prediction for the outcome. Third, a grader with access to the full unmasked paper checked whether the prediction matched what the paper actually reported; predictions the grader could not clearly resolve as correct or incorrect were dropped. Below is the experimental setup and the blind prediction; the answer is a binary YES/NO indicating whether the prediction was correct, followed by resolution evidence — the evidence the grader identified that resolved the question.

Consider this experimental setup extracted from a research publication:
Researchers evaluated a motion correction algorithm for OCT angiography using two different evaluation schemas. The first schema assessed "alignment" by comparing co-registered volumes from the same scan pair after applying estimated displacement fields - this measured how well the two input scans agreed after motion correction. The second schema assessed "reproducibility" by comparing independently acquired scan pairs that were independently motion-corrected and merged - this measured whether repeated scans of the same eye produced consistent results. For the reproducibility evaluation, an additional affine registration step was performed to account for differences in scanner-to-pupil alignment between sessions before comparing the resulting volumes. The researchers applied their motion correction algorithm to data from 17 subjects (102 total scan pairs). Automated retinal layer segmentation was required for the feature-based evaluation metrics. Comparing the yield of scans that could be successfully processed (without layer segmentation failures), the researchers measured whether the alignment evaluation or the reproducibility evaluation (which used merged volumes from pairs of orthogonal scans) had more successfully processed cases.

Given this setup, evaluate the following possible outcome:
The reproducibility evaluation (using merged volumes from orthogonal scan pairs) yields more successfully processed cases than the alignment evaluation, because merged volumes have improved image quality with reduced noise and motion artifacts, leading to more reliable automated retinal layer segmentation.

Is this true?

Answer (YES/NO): YES